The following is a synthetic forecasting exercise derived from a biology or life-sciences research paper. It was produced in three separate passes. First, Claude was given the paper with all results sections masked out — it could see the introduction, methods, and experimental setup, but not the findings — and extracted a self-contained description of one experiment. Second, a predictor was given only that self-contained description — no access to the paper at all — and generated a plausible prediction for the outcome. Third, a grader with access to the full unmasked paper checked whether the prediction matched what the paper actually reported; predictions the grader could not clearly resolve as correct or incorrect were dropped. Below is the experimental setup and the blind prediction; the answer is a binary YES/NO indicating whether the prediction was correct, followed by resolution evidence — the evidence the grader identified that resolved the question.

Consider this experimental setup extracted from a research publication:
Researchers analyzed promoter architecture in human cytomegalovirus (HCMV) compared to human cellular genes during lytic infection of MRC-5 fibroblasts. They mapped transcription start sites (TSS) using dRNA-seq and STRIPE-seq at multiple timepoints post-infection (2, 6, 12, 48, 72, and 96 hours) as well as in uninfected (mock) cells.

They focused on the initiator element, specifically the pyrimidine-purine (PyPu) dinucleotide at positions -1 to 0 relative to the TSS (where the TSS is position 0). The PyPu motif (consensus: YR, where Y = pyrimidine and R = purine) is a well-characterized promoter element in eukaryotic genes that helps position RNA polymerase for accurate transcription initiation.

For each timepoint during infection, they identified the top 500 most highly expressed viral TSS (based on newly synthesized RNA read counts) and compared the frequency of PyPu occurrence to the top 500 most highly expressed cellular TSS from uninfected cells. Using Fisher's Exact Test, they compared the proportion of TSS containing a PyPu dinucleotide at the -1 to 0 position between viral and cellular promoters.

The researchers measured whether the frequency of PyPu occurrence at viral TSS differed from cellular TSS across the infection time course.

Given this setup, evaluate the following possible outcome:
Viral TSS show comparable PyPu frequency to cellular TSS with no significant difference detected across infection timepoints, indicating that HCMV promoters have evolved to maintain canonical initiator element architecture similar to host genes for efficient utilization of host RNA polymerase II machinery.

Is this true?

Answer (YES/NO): NO